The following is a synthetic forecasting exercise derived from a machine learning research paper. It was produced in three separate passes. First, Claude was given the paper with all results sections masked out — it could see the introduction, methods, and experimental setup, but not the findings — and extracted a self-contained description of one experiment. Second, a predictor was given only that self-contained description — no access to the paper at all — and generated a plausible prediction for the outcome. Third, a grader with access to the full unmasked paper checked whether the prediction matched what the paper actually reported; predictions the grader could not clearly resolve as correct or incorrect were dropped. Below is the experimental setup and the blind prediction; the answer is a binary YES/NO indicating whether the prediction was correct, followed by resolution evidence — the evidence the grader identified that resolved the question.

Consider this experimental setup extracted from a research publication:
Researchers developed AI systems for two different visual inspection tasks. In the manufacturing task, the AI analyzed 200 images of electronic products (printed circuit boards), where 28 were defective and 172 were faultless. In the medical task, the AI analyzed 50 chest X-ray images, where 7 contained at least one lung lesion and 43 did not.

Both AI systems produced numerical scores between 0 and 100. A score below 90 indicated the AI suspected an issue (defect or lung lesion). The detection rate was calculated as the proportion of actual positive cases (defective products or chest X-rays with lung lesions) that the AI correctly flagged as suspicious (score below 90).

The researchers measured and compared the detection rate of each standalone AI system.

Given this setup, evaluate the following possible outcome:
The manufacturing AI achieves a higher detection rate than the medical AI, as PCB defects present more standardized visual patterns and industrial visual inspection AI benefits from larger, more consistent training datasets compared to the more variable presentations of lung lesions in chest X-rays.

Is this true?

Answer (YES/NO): YES